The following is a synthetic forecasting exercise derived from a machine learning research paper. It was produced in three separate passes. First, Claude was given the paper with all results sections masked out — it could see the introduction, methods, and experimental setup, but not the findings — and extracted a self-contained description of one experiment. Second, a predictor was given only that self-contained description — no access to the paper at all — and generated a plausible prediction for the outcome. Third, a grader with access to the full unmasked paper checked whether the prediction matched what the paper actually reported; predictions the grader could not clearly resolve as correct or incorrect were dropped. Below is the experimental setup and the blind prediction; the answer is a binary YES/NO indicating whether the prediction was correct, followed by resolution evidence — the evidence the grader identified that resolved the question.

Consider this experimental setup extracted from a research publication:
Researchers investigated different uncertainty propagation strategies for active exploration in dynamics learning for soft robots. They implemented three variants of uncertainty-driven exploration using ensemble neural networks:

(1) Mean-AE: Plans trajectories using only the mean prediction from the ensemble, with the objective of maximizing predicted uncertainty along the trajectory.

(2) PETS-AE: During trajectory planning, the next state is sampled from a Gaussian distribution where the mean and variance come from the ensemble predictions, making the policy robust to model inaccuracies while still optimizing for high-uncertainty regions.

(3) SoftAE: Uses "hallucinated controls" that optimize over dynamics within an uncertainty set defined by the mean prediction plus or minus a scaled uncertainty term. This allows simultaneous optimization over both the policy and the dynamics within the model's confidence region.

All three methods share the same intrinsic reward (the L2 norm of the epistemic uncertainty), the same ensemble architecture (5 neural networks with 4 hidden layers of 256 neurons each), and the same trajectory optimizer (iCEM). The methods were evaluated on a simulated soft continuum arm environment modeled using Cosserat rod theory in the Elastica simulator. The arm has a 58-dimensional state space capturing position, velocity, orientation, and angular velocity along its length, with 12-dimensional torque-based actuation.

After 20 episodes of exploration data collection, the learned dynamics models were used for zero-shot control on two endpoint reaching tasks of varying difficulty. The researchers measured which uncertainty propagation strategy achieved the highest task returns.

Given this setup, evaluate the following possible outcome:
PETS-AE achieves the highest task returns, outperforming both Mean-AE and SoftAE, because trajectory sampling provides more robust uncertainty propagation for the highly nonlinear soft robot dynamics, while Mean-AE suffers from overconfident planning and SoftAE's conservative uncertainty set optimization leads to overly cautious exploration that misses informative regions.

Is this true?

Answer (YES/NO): NO